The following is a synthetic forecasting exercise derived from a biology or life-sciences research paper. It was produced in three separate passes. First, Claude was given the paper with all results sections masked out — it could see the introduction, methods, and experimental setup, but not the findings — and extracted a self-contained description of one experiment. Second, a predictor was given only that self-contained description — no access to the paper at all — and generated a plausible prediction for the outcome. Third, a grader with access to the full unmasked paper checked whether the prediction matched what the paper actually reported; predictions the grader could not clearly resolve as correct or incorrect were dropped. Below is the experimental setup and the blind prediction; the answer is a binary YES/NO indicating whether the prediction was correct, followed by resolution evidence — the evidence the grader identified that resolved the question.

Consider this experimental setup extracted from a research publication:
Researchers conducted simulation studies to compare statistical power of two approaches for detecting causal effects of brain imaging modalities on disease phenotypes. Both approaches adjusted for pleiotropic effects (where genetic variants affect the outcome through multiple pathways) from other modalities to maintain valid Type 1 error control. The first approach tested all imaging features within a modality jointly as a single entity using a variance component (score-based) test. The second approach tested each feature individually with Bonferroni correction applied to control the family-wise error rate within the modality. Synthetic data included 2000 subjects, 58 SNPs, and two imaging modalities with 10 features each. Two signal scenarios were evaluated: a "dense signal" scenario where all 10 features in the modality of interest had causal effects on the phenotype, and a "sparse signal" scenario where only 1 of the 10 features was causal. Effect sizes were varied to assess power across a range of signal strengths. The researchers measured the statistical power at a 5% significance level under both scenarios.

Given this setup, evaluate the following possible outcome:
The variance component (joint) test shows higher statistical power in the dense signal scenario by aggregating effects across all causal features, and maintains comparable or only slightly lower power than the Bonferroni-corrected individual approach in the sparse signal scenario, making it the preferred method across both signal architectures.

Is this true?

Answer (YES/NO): YES